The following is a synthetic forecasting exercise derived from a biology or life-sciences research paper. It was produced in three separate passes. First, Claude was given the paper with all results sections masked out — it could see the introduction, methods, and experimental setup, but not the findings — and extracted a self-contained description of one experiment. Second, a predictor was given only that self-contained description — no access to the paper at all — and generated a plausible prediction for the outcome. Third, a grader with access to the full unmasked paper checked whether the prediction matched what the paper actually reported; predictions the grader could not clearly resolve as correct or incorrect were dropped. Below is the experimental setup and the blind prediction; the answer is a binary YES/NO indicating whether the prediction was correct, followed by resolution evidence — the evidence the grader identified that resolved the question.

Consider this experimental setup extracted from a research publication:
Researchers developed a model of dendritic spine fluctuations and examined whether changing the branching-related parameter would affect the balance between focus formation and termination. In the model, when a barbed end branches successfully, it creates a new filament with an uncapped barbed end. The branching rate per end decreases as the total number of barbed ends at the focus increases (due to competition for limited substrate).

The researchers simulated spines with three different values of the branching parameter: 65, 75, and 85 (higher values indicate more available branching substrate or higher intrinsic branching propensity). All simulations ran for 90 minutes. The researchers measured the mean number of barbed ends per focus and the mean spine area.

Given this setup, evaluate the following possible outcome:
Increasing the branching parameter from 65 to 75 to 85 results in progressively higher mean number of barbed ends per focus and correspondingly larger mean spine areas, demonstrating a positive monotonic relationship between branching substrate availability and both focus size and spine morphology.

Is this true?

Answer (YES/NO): YES